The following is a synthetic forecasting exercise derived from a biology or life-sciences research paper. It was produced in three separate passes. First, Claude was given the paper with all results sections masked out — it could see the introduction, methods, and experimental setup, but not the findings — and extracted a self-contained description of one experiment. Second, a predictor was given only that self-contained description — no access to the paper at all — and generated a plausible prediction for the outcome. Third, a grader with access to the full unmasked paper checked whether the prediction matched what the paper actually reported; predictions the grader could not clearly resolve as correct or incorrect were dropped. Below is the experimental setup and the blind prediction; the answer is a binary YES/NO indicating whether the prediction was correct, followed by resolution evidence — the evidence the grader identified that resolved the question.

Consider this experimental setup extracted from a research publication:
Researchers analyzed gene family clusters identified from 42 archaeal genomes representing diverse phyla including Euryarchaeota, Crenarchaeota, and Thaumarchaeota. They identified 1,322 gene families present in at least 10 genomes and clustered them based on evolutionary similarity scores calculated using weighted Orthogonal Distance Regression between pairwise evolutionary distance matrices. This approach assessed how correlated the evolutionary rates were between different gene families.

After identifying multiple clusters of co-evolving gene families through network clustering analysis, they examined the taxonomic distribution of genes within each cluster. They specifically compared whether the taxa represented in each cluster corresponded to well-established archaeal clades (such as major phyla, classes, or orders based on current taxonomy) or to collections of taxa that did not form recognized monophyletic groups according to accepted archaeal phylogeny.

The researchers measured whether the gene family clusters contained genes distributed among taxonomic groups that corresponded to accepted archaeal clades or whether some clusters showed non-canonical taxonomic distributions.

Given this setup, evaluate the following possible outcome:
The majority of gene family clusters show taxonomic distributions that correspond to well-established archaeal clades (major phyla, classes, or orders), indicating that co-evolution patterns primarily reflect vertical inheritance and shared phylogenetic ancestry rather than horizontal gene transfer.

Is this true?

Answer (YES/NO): NO